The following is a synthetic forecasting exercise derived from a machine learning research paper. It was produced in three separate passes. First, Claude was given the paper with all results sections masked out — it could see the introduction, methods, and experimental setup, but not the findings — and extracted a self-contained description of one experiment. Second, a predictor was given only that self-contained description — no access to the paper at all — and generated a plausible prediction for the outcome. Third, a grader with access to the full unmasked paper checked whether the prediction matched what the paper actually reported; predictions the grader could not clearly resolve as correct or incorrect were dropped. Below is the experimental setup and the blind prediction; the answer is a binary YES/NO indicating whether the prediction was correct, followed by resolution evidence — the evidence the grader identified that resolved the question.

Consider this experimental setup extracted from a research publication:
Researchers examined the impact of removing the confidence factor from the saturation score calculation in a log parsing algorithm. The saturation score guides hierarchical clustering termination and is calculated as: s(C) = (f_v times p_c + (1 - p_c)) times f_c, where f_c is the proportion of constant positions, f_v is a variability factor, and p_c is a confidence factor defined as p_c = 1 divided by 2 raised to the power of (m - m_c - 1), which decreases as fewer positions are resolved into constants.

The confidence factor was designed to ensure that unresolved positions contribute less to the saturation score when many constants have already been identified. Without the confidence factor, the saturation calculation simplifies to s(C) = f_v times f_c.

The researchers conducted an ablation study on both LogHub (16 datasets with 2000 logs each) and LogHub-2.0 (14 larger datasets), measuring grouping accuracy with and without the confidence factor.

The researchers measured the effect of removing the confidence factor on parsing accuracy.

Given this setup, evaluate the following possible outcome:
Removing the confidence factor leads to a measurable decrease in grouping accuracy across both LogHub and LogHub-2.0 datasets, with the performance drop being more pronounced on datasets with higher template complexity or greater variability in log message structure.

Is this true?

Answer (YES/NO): NO